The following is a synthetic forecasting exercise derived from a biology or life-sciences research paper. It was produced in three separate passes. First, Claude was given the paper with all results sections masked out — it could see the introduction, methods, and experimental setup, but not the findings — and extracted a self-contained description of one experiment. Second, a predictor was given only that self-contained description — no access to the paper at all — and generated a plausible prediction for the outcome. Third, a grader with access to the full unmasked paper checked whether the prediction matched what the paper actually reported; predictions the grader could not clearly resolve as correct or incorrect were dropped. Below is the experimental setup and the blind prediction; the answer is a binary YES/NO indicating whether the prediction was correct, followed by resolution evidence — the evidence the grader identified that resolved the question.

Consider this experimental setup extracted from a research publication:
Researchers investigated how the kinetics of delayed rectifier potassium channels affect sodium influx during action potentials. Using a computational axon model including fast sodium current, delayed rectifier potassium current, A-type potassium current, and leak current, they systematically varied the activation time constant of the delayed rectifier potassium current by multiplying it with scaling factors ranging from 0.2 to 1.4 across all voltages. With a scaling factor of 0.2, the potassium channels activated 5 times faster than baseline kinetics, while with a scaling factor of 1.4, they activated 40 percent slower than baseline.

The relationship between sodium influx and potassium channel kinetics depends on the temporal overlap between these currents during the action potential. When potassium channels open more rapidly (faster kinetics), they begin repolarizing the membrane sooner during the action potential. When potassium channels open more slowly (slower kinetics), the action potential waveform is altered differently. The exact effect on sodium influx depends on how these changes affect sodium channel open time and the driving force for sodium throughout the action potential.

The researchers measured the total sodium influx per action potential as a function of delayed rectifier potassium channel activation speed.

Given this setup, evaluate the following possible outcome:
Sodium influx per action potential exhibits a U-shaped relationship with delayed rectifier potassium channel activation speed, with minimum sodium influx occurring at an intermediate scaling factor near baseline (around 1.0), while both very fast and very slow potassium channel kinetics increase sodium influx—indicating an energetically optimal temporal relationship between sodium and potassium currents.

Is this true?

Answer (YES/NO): YES